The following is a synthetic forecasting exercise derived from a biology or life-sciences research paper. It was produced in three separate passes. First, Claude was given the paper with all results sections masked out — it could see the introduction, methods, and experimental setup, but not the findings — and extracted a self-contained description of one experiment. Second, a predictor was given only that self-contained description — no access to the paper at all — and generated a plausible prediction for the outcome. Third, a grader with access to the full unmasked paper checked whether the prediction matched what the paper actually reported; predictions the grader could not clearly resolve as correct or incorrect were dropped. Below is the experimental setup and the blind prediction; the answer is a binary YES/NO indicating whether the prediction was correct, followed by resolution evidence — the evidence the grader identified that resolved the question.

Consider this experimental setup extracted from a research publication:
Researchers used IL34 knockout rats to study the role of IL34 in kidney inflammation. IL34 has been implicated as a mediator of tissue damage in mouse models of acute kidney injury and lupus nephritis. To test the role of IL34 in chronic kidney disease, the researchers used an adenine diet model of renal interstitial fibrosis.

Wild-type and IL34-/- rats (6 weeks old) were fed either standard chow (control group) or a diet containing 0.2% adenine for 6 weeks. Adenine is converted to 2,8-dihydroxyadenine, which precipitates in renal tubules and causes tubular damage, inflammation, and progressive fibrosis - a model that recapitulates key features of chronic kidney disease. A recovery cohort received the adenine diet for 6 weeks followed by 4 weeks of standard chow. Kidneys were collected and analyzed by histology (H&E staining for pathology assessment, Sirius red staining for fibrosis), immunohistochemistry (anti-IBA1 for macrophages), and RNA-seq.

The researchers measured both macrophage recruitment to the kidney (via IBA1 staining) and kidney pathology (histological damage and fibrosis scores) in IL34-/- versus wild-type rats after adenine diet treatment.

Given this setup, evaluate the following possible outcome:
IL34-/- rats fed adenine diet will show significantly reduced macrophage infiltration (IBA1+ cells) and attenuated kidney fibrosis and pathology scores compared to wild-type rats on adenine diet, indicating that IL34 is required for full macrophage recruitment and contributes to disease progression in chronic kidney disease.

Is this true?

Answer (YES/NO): NO